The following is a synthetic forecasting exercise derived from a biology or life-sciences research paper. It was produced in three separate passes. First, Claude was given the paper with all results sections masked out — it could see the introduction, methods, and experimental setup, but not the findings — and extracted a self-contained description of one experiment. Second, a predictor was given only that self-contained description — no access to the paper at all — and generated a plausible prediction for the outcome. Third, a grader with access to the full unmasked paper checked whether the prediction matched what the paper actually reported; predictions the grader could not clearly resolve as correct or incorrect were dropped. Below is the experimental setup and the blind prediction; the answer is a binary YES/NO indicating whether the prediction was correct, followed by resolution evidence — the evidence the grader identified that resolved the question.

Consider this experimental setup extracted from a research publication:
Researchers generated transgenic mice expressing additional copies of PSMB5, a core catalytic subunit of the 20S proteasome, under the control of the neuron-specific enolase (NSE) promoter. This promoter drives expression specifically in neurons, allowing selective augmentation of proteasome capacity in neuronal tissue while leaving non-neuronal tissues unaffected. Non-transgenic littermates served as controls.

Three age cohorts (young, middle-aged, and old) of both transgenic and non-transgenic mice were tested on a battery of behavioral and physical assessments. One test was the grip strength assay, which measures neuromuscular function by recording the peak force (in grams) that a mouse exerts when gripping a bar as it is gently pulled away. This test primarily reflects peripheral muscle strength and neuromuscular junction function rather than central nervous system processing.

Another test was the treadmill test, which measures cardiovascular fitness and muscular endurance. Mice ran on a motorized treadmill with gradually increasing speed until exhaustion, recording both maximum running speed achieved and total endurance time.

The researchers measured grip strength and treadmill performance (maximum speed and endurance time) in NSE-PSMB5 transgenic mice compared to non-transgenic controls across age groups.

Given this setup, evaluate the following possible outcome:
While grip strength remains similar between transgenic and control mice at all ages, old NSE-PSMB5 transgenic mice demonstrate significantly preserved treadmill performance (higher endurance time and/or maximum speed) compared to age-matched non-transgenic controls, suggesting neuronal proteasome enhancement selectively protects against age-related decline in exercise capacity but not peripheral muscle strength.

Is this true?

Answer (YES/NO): NO